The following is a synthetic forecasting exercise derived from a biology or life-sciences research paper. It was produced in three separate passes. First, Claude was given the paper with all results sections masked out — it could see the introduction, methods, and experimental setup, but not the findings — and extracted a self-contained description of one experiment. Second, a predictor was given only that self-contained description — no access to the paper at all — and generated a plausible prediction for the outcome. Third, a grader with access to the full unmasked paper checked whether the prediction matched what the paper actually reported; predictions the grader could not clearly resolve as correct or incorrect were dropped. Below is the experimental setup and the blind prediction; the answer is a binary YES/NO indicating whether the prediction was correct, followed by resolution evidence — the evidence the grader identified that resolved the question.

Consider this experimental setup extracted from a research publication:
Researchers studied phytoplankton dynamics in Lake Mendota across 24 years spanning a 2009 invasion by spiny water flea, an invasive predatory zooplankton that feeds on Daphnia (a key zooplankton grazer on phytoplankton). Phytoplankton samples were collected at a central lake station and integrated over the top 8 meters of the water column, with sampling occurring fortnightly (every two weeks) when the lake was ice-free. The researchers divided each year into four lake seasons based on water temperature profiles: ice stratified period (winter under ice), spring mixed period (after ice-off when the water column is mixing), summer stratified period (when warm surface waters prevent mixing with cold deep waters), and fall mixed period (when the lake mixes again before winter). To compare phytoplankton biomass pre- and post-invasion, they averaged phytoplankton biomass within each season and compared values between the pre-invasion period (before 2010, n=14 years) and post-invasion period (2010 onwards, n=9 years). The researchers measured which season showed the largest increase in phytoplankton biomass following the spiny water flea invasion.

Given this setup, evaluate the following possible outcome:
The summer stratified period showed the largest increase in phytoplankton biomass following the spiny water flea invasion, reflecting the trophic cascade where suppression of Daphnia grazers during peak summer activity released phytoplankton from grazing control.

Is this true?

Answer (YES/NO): NO